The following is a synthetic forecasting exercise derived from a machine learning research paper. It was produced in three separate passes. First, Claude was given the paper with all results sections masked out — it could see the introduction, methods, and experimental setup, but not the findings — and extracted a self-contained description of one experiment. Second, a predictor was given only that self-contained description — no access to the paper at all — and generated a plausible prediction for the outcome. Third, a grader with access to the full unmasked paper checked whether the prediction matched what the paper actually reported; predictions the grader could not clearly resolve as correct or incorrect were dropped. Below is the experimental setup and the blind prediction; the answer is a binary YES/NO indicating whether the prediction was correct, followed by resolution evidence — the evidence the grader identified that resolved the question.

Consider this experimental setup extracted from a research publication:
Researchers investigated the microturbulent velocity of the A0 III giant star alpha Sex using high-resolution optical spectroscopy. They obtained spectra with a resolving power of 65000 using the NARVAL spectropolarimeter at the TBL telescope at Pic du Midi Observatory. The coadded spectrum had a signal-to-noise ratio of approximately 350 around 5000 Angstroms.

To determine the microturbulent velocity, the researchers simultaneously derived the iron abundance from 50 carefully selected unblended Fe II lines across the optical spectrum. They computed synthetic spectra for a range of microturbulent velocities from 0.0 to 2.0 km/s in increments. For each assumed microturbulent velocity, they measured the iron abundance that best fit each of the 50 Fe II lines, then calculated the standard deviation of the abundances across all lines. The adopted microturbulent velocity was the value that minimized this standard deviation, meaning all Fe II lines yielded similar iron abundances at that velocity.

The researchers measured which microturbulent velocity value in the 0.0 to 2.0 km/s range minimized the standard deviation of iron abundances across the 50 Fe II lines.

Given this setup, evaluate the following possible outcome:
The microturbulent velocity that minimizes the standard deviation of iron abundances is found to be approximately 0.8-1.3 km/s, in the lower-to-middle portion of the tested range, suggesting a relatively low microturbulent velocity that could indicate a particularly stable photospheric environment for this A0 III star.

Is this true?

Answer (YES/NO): NO